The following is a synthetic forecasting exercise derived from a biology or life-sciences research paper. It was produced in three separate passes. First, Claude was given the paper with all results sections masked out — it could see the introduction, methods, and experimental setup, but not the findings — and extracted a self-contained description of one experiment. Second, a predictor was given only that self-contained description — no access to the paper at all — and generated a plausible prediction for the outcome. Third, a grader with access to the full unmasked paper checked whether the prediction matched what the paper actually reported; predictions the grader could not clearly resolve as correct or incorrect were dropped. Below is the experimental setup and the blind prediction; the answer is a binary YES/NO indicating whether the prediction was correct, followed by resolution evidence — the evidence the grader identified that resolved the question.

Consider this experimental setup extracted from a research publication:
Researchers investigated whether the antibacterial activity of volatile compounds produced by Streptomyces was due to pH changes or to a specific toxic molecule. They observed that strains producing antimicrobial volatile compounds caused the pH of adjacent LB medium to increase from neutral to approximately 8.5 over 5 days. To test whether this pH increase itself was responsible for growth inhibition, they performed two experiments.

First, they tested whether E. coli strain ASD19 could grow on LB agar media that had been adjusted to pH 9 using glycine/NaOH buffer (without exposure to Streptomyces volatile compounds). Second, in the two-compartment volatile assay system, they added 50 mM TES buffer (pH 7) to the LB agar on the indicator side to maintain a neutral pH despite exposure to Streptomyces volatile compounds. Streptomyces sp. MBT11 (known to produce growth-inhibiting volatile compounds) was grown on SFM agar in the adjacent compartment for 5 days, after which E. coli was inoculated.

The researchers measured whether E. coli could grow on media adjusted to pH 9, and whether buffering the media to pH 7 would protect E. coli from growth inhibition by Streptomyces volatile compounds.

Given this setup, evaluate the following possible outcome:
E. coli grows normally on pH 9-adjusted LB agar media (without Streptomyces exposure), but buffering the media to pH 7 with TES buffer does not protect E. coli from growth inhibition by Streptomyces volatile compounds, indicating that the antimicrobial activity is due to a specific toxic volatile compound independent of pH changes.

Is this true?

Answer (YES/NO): NO